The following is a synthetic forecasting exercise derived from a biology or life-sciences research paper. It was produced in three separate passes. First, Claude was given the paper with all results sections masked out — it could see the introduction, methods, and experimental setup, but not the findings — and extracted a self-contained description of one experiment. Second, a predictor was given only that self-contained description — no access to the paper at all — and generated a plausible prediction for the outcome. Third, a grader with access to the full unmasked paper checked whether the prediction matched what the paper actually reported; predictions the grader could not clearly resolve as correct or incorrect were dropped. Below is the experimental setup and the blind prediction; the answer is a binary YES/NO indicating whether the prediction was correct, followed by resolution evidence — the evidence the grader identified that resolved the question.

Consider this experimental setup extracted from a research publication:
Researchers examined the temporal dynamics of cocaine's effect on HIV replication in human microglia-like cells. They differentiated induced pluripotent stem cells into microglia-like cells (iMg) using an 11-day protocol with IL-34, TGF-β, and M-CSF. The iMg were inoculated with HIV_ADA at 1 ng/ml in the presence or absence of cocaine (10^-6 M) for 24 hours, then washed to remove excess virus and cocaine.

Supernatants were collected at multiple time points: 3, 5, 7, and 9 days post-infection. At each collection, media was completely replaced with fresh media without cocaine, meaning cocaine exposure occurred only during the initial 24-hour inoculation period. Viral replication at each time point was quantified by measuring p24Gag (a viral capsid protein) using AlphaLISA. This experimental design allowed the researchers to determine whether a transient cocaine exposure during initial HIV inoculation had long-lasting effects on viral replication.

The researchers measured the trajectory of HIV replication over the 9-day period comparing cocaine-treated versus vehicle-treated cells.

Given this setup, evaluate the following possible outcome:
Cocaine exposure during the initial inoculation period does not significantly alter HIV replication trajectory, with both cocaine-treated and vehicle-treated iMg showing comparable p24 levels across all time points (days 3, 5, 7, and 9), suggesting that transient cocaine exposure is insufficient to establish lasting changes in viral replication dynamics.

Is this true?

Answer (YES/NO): NO